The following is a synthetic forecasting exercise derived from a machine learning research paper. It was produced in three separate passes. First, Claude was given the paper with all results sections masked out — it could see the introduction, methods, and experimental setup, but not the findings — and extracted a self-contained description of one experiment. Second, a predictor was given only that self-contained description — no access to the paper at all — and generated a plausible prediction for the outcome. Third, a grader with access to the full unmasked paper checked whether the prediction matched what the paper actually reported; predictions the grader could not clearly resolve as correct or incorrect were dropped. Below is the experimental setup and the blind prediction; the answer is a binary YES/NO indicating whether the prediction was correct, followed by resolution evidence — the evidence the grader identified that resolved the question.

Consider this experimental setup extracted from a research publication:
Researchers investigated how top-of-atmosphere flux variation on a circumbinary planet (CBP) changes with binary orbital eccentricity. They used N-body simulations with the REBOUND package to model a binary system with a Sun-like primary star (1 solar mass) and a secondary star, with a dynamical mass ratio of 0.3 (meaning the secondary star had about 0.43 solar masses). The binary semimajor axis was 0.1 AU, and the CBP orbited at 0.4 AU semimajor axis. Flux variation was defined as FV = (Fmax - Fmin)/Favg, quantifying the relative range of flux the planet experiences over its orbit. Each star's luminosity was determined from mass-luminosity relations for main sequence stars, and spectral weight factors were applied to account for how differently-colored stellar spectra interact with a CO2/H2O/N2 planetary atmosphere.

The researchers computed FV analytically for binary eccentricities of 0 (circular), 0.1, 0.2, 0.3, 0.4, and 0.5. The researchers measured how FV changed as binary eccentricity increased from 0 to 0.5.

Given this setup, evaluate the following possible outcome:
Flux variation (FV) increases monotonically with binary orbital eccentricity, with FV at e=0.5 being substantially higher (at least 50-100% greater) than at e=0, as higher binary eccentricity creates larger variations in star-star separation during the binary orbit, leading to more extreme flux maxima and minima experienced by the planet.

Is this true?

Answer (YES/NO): YES